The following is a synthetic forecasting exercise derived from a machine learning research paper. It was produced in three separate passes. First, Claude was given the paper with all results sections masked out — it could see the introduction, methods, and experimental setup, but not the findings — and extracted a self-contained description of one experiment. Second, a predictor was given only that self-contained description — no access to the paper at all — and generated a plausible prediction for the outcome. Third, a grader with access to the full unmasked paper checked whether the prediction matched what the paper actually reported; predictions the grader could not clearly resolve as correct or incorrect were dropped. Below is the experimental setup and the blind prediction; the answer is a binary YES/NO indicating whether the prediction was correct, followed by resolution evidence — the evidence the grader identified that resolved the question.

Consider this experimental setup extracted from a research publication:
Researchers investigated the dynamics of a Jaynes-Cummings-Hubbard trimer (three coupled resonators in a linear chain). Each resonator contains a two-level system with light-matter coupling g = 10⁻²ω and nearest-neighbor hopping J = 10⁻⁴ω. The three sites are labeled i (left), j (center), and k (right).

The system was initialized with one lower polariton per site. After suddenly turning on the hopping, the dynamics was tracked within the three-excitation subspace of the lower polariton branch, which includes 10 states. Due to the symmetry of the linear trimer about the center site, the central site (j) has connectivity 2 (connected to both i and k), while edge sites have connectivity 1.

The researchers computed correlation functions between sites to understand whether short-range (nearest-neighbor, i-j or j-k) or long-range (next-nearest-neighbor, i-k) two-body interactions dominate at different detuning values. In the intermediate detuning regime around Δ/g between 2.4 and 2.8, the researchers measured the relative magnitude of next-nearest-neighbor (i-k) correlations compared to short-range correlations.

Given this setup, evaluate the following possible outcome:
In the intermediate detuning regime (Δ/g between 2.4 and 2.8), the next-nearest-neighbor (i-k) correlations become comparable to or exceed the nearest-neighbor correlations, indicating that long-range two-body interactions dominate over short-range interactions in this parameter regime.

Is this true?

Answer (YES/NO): NO